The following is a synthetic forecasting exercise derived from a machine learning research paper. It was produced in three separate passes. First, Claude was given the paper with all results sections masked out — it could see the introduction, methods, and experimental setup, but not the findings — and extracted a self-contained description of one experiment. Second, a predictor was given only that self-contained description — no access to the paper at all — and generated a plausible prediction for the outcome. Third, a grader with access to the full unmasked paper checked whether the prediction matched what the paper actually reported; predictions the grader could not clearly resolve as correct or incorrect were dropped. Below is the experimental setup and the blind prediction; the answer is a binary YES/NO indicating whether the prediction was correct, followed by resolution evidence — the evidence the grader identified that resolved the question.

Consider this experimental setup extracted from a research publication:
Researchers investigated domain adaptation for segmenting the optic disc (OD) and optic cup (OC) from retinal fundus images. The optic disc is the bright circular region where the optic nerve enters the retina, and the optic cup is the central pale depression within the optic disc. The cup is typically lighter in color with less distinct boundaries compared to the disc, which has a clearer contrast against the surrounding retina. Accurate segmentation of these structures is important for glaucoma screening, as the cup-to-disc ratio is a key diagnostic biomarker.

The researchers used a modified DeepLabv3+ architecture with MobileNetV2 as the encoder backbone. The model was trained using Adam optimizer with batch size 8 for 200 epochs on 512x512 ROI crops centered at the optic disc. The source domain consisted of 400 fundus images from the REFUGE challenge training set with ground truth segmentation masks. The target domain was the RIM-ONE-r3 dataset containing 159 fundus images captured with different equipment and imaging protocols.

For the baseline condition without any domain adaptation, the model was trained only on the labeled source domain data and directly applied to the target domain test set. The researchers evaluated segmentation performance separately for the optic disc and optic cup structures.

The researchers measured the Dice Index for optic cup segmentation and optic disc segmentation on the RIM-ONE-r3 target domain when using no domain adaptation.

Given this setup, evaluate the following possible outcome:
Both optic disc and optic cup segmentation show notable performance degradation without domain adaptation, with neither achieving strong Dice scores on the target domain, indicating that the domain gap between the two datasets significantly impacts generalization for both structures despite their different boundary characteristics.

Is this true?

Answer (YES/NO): YES